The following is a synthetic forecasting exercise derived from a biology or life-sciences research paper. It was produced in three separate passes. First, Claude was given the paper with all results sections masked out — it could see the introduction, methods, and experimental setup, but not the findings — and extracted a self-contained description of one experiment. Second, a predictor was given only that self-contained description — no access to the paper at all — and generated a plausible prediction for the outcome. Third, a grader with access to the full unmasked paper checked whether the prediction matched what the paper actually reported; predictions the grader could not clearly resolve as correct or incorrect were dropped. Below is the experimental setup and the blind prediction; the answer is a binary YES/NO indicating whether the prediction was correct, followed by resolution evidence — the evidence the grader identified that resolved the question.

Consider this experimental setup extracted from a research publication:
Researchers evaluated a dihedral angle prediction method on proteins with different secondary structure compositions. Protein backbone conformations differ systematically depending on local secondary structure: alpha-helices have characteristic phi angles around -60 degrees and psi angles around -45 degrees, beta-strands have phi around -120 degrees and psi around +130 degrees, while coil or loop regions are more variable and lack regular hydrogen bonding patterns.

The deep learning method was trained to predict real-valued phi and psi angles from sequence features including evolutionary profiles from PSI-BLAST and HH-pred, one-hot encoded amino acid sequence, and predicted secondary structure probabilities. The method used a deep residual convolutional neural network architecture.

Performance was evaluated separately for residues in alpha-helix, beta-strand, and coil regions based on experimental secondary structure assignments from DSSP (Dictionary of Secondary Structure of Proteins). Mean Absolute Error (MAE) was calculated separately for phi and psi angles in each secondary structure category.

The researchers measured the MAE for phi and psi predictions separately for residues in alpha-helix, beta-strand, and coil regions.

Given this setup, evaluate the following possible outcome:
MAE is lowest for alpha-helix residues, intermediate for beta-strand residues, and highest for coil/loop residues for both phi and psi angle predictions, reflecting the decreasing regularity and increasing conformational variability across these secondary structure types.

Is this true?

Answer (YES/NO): YES